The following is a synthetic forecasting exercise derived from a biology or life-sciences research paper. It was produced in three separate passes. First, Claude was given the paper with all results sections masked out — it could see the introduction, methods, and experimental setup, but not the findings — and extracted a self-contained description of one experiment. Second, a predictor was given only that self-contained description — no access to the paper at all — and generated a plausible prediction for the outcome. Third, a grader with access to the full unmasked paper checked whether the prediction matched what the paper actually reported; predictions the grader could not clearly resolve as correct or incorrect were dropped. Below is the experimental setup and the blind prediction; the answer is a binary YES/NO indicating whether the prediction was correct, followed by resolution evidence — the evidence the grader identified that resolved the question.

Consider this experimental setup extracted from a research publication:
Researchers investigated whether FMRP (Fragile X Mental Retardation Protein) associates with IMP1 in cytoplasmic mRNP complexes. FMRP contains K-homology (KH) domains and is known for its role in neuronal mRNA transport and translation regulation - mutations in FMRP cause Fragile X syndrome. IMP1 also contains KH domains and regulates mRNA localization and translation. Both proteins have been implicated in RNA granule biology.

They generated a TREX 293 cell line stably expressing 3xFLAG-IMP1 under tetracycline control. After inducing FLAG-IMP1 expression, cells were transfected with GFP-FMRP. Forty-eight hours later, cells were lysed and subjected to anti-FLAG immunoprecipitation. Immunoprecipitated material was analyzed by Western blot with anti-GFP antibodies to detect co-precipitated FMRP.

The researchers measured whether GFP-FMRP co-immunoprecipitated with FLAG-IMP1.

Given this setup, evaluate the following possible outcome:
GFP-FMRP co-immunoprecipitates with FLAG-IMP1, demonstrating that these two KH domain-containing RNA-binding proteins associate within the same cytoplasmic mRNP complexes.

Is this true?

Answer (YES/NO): NO